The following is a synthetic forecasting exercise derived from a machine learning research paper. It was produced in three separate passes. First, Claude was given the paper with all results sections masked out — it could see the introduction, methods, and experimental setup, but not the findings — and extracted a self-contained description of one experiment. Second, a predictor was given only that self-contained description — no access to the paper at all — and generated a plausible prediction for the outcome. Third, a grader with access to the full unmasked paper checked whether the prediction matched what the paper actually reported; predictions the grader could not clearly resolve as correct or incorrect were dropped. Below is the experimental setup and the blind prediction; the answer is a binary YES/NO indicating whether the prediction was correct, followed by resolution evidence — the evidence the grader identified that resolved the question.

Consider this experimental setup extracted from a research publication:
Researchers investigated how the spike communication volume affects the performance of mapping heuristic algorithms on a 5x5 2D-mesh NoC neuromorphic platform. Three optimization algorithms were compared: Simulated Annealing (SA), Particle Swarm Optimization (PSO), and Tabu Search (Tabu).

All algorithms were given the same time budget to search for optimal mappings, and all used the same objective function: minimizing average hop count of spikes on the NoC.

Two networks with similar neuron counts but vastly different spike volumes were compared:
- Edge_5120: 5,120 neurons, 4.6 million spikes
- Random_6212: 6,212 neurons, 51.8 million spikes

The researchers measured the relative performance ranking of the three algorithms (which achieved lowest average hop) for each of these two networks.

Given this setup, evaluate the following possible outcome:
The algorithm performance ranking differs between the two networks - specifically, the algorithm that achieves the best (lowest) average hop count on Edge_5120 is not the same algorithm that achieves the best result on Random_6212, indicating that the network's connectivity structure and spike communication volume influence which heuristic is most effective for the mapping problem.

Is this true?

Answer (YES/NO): NO